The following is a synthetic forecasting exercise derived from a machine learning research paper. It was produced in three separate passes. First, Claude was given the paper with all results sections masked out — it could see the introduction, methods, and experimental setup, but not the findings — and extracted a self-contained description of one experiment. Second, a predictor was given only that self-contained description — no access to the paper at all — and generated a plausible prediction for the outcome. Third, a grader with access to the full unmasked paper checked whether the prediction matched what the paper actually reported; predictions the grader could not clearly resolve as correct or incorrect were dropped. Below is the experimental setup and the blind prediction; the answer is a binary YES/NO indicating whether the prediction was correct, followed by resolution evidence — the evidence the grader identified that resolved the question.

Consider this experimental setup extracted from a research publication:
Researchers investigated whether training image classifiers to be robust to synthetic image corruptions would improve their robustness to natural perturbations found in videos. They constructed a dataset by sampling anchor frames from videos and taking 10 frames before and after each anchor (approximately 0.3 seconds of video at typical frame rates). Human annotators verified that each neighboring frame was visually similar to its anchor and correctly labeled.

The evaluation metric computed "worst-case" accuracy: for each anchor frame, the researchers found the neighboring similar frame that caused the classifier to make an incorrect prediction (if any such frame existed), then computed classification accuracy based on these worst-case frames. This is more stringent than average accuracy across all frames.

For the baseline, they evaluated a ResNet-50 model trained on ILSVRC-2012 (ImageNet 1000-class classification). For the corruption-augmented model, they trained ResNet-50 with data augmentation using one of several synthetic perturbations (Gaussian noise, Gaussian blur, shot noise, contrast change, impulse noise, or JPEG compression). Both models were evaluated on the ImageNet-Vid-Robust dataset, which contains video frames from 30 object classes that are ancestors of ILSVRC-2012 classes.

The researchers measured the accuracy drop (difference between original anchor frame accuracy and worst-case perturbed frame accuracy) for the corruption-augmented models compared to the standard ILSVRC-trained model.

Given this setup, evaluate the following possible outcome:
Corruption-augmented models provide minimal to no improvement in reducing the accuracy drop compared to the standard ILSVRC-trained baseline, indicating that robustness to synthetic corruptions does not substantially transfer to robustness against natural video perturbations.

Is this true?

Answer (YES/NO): YES